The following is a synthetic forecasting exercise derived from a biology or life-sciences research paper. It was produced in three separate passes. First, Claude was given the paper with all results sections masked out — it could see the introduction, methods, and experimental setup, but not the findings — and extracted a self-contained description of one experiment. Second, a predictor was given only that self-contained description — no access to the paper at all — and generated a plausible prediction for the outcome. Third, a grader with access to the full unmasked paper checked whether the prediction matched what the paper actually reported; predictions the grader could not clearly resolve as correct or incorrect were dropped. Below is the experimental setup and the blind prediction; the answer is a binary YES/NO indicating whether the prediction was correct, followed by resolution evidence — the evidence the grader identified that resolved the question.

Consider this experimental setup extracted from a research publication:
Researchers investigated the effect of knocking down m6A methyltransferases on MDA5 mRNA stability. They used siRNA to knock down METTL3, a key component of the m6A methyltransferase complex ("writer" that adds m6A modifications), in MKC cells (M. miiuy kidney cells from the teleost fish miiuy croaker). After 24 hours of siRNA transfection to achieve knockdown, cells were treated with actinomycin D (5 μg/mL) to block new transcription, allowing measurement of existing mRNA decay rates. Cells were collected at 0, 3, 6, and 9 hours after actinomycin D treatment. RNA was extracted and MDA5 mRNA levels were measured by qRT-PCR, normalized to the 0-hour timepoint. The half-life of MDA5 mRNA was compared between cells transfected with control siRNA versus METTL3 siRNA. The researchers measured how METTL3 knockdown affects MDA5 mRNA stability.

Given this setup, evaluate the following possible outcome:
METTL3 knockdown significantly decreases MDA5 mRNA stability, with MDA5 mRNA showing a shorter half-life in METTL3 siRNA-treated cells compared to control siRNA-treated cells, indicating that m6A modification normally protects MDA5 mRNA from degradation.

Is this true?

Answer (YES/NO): NO